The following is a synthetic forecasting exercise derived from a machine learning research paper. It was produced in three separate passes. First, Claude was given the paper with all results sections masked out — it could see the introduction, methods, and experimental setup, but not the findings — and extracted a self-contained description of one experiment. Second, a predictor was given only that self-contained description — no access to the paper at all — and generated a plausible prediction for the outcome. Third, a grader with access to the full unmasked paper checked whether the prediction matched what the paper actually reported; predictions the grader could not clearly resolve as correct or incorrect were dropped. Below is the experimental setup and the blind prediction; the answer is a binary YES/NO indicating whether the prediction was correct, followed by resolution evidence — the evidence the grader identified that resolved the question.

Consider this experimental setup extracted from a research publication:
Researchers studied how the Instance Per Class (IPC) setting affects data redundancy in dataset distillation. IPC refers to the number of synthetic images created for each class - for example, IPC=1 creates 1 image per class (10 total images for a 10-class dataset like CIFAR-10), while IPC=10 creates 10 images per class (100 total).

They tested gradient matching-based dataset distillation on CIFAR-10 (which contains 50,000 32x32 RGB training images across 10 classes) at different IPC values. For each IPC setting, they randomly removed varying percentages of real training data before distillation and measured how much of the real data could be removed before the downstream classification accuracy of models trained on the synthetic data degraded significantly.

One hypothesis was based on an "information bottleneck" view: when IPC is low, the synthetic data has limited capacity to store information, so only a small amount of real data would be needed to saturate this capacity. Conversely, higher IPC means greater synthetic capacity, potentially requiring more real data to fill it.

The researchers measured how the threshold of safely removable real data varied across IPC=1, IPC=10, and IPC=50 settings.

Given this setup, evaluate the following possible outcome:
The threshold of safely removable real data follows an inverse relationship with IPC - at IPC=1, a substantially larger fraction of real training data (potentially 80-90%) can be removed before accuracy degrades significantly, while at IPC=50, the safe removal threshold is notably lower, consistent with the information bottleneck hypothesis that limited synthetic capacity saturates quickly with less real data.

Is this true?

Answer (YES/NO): YES